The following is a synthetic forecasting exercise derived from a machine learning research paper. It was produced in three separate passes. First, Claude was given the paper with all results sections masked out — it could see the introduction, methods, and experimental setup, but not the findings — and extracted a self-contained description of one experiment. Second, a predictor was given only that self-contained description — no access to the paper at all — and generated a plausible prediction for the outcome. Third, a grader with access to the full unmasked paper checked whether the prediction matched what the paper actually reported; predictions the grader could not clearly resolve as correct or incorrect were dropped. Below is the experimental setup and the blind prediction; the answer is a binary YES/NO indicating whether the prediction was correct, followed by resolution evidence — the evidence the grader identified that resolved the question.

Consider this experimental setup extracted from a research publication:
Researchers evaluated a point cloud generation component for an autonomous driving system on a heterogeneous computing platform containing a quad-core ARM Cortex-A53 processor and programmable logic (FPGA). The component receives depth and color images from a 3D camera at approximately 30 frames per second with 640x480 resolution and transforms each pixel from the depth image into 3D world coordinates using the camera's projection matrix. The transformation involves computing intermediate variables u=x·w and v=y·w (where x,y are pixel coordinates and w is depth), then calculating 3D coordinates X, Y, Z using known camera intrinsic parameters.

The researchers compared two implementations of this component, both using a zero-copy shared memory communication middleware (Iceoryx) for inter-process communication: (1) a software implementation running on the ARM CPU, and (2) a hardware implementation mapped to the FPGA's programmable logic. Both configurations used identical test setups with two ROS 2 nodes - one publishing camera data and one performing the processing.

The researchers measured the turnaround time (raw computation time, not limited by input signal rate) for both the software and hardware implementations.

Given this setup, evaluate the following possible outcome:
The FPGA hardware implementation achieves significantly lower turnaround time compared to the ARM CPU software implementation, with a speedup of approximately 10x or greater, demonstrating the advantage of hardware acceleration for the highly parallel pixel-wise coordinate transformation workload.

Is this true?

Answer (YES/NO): NO